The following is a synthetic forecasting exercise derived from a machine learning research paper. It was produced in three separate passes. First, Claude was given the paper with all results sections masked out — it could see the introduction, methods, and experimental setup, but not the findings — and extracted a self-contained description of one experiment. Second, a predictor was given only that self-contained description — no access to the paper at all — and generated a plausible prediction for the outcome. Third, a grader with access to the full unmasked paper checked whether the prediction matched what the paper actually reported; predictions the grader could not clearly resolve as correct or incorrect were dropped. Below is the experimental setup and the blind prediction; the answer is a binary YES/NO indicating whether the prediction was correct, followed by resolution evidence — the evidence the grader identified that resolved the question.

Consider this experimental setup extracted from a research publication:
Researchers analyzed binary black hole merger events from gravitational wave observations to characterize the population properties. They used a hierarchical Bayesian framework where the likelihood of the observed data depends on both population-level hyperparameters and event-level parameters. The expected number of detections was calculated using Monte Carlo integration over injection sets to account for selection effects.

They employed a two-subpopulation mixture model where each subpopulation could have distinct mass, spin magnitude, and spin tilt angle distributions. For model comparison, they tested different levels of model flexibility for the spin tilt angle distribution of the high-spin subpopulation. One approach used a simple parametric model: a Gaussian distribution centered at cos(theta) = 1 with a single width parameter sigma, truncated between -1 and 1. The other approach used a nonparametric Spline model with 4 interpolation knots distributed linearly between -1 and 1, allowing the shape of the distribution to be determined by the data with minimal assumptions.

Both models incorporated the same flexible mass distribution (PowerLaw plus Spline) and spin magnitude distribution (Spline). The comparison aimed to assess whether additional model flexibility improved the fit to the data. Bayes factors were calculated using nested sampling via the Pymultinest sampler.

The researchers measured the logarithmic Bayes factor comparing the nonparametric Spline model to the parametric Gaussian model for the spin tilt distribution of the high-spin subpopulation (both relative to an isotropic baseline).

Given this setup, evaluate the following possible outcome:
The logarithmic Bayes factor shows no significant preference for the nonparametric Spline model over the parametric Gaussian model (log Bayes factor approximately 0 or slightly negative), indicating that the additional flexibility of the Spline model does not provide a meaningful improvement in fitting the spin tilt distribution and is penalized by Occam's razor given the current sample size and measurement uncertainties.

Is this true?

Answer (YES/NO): NO